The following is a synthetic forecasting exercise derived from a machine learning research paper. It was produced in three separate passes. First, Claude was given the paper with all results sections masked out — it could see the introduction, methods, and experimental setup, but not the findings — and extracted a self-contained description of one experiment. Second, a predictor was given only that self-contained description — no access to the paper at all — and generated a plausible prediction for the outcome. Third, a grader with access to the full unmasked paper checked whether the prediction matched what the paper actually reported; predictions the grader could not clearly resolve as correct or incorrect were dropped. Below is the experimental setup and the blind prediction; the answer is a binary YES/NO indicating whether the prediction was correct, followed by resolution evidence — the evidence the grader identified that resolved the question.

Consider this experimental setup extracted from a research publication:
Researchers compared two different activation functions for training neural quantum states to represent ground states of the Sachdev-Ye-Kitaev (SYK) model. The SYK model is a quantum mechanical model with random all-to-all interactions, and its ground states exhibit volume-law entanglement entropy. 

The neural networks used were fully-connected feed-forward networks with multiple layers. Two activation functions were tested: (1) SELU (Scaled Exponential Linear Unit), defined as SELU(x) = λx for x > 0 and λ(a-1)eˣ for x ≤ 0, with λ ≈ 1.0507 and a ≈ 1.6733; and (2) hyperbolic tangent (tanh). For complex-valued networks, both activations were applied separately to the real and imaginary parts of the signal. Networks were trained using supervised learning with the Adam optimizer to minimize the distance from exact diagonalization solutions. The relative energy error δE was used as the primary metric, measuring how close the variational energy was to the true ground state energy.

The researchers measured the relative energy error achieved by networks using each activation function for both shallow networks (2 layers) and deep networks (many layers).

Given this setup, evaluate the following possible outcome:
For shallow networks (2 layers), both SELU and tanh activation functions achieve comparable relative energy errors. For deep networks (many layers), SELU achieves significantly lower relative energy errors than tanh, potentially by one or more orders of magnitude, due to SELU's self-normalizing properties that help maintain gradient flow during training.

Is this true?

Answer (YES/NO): YES